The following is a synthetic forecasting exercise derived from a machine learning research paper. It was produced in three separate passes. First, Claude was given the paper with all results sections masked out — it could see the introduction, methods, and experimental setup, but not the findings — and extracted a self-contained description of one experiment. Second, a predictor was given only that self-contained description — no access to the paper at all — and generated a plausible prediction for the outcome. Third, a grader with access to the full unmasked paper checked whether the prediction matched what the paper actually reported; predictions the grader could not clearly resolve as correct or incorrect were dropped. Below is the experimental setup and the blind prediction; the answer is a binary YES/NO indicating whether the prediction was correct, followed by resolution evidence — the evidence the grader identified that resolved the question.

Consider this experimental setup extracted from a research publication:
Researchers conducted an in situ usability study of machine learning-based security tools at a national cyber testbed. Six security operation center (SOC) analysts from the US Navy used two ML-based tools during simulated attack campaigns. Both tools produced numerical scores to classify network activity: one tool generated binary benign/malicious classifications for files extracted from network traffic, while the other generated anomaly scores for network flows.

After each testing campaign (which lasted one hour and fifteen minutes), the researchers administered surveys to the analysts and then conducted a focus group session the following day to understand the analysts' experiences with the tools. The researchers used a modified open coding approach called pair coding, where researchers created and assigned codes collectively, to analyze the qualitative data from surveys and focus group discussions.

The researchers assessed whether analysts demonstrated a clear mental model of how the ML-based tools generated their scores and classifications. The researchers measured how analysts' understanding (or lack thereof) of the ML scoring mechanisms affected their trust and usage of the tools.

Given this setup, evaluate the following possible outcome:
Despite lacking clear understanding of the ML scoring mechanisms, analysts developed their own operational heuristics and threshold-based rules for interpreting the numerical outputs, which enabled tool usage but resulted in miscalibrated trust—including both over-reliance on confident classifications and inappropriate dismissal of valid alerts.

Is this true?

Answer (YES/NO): NO